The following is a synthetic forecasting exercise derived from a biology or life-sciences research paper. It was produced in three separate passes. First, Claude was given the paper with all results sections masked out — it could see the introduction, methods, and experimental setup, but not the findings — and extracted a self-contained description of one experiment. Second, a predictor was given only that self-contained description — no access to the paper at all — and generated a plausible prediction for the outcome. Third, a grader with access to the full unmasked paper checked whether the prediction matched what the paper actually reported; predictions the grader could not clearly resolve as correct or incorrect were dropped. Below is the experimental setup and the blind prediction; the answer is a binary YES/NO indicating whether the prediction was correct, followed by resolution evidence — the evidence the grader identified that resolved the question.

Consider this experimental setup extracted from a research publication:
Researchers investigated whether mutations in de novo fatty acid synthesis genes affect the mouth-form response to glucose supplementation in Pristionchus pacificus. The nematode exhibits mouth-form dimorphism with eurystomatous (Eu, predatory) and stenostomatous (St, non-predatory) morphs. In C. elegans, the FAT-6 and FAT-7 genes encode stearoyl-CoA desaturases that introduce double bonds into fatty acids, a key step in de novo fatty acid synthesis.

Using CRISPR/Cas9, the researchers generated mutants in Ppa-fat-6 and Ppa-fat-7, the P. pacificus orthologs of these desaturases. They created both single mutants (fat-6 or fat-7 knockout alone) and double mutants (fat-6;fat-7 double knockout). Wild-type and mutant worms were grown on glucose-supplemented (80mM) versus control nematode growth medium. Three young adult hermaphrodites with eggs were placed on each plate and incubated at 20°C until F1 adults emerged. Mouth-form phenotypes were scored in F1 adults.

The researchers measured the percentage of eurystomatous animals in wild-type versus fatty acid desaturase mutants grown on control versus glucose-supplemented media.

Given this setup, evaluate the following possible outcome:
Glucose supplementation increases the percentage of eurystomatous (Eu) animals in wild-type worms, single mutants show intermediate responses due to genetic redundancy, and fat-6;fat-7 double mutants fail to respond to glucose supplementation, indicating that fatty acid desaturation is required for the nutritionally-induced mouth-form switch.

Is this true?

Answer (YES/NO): NO